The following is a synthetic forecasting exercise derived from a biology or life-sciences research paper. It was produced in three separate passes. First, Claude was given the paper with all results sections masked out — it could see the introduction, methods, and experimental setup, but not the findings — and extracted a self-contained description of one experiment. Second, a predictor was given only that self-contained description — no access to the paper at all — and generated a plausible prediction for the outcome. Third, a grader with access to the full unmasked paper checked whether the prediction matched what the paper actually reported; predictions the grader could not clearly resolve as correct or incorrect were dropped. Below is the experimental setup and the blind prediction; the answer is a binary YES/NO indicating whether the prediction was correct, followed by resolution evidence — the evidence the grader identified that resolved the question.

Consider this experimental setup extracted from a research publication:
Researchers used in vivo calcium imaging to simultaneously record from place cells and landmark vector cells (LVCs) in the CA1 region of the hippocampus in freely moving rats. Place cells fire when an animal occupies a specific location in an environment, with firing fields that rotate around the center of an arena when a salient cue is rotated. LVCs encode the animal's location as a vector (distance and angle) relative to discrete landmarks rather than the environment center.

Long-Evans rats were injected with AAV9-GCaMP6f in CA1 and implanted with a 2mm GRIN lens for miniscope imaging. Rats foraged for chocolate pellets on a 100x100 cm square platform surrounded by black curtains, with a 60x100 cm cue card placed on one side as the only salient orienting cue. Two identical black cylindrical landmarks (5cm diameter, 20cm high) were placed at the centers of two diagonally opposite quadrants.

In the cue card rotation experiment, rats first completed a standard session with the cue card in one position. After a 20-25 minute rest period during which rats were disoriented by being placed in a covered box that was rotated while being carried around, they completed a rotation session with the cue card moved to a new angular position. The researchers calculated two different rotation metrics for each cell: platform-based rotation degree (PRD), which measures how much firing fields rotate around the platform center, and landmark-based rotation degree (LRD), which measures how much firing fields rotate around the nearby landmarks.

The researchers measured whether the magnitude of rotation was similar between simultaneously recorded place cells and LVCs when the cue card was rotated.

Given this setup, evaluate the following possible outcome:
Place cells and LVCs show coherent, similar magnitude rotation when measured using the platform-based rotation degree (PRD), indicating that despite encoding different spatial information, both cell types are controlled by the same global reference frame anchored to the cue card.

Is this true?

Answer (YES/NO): NO